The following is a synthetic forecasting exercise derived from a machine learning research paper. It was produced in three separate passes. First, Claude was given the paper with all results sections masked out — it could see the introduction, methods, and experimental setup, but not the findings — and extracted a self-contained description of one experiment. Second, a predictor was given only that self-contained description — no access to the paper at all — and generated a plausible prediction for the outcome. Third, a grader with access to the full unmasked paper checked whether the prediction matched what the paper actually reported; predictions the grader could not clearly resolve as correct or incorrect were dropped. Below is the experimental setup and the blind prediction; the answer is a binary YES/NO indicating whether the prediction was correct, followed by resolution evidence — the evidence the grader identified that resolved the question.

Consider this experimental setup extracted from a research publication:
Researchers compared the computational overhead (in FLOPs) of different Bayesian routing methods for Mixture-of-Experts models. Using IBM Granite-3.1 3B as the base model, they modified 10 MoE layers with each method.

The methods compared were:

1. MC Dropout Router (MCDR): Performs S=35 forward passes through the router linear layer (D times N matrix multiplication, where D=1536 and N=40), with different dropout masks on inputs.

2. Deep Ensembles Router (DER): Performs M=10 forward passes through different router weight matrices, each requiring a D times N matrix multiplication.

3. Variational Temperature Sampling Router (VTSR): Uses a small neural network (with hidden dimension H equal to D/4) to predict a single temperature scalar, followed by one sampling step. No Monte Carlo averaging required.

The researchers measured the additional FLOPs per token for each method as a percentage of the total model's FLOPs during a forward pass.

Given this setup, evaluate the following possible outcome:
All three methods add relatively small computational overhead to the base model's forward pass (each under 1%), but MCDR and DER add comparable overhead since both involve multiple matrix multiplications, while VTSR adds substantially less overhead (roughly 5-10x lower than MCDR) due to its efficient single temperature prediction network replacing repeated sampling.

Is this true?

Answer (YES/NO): NO